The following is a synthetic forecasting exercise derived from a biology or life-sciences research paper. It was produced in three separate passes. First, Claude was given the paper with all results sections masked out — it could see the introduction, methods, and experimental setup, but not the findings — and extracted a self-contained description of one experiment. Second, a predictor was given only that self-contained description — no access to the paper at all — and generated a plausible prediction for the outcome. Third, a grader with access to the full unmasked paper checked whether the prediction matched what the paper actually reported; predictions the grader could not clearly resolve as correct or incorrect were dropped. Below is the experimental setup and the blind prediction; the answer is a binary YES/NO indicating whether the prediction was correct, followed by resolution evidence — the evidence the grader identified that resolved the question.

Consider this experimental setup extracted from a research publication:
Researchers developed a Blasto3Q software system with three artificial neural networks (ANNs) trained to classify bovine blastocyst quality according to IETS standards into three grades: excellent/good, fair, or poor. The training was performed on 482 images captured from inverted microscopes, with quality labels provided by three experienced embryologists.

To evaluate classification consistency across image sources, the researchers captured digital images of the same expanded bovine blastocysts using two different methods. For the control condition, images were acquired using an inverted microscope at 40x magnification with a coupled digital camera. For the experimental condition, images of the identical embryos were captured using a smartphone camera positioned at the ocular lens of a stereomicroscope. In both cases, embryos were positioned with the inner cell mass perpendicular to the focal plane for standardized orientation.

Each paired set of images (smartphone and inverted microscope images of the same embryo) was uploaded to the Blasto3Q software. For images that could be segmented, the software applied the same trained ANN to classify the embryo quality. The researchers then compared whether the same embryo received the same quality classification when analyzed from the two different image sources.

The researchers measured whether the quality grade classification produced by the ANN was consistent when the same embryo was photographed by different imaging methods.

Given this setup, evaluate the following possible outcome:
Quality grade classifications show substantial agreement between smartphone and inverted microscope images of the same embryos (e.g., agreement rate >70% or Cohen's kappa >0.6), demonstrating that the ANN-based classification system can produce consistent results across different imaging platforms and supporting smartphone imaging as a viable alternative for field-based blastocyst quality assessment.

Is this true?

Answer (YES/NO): NO